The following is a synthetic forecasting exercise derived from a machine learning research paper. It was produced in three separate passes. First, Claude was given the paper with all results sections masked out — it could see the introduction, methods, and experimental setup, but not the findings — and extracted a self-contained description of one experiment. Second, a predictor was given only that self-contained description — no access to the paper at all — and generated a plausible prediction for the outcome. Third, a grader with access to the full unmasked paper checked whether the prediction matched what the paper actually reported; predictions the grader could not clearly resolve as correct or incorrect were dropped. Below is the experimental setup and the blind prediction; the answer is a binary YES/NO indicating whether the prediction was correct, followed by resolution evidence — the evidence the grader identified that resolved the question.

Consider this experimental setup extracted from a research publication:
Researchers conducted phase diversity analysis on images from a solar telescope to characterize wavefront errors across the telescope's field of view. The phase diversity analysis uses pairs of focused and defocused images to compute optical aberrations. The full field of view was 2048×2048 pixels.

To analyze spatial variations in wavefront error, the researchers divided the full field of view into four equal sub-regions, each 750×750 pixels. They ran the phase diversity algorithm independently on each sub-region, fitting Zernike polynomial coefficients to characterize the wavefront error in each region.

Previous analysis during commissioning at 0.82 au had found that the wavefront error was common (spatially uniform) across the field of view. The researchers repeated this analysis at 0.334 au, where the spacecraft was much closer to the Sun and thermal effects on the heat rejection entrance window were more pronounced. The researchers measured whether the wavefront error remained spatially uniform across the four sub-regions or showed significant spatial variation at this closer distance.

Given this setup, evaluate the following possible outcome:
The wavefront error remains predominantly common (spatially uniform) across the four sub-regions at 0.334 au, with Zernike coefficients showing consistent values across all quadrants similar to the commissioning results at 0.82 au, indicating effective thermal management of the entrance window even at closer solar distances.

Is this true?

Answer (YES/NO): YES